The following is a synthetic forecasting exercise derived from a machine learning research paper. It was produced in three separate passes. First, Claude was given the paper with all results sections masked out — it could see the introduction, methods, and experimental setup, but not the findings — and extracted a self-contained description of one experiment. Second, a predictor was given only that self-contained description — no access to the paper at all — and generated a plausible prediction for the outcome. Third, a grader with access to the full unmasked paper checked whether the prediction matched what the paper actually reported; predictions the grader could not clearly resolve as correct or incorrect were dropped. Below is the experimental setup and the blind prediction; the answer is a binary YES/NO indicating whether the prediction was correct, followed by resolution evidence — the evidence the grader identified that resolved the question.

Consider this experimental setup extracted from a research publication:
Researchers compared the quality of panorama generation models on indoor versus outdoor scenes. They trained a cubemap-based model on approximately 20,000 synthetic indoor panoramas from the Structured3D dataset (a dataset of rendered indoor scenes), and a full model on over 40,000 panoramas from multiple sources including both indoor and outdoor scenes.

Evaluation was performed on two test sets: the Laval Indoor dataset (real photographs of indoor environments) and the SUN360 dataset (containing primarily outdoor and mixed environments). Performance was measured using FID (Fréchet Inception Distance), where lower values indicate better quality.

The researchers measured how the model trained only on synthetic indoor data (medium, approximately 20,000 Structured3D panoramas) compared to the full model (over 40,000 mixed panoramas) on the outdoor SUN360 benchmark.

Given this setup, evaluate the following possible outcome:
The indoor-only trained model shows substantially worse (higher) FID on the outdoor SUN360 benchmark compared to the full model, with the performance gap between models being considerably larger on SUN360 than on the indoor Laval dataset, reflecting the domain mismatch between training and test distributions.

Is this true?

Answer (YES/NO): NO